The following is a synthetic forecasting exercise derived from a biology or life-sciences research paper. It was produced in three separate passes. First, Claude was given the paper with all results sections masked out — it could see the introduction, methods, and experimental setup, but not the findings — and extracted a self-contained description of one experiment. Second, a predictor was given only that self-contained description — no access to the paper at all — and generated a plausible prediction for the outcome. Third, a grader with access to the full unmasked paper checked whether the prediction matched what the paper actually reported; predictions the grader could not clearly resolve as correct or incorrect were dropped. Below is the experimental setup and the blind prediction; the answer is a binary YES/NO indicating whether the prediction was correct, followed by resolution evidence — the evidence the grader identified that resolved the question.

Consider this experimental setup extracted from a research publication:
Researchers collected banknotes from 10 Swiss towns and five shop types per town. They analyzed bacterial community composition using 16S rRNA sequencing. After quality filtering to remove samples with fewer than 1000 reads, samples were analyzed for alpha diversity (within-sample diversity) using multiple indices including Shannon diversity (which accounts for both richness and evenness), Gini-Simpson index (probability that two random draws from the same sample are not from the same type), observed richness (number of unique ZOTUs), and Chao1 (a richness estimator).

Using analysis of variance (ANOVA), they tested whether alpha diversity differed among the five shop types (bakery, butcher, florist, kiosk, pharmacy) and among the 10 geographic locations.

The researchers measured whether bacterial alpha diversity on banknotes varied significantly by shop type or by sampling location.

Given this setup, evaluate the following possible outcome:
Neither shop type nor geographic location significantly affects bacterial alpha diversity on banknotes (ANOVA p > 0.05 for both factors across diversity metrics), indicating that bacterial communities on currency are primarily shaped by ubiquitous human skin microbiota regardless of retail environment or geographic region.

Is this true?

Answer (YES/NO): NO